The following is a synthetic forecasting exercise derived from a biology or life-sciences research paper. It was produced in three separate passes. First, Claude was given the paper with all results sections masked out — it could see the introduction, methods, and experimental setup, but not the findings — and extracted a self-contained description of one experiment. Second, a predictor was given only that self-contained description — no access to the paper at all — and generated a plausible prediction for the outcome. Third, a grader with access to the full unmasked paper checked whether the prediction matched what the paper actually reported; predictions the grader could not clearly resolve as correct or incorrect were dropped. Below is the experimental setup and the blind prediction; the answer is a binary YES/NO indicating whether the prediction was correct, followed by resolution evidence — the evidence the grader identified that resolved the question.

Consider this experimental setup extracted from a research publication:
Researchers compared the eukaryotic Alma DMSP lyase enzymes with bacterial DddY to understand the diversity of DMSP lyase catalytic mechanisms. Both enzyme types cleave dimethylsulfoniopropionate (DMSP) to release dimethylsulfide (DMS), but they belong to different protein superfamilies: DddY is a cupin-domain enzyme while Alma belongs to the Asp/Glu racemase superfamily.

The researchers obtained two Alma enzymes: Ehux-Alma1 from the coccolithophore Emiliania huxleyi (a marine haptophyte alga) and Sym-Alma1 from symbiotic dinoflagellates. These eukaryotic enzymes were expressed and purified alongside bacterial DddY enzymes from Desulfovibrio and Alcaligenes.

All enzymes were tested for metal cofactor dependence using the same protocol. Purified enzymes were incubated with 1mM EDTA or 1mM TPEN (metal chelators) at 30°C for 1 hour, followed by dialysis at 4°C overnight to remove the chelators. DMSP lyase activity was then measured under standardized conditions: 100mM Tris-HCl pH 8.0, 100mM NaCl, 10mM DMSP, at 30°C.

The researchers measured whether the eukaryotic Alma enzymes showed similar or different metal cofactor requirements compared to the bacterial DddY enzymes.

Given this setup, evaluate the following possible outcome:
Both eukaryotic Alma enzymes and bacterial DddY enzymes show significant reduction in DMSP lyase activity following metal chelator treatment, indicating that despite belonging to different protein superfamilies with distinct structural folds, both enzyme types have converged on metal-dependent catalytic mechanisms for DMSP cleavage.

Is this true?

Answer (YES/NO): NO